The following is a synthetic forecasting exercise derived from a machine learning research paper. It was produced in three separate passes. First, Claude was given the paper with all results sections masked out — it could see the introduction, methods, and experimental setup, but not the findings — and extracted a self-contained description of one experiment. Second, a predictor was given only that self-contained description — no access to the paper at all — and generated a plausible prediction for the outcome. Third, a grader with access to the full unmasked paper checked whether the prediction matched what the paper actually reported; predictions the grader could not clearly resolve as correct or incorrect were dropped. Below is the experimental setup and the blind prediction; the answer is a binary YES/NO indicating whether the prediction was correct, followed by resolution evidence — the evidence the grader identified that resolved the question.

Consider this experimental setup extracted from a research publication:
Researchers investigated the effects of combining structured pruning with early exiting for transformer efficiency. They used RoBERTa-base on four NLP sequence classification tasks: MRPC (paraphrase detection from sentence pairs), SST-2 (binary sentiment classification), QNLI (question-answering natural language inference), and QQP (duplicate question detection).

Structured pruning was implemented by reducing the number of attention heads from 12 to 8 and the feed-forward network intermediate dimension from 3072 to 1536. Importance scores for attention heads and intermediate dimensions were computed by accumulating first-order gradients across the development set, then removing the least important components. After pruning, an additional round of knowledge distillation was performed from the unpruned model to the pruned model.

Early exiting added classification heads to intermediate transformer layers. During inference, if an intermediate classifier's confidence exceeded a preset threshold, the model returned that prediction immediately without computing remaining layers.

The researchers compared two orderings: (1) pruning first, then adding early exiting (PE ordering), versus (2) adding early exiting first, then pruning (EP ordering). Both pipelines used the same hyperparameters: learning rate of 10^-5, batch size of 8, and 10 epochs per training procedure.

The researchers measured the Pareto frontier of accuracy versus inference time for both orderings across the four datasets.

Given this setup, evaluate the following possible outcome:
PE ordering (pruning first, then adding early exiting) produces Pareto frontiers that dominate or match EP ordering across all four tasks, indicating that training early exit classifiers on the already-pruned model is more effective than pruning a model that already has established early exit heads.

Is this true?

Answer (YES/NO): NO